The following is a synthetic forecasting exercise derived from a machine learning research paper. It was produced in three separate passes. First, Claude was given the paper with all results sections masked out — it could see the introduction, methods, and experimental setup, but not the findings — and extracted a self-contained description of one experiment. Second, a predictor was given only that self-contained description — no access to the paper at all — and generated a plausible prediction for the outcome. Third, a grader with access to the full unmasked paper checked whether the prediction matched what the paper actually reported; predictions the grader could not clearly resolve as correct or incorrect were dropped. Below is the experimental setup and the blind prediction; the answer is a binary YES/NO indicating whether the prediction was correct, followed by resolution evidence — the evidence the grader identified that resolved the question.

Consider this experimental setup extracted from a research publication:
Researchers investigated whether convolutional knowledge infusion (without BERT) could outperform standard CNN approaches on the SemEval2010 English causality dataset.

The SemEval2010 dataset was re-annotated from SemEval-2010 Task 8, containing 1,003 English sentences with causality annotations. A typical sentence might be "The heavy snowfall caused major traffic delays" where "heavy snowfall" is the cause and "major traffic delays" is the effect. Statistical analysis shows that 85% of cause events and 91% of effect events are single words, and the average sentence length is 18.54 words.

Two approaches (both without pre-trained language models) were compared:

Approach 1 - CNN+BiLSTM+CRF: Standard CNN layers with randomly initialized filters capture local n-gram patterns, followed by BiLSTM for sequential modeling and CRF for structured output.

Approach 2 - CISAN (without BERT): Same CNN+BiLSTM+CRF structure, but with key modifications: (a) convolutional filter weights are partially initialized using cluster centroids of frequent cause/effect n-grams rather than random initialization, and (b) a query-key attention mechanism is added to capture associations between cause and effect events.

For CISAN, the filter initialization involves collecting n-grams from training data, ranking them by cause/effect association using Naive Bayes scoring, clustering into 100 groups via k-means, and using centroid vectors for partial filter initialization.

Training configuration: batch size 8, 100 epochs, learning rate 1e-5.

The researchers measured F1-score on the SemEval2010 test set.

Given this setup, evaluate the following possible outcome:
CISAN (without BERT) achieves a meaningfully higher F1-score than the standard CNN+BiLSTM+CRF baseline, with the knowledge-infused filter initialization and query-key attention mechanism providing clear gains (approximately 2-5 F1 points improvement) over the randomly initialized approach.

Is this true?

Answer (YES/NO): NO